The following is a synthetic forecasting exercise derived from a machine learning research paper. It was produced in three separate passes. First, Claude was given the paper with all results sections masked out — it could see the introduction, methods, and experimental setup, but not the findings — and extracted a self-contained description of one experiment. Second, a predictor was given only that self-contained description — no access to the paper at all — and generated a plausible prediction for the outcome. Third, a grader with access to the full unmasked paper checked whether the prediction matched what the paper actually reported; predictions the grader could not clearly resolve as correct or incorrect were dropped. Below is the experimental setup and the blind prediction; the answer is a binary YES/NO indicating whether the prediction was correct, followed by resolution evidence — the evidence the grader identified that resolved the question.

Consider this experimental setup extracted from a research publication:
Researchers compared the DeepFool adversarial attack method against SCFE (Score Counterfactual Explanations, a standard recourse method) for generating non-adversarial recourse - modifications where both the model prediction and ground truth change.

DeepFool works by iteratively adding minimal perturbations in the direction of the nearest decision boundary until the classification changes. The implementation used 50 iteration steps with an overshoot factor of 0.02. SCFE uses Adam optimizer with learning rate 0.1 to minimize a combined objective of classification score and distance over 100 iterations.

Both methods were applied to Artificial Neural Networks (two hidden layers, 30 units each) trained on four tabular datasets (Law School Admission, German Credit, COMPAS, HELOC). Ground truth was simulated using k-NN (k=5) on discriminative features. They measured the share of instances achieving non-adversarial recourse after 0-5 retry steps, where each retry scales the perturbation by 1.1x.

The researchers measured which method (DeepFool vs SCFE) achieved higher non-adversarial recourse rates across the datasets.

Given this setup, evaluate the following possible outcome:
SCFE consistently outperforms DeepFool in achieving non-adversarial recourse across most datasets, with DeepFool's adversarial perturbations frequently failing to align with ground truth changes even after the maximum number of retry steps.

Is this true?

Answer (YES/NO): NO